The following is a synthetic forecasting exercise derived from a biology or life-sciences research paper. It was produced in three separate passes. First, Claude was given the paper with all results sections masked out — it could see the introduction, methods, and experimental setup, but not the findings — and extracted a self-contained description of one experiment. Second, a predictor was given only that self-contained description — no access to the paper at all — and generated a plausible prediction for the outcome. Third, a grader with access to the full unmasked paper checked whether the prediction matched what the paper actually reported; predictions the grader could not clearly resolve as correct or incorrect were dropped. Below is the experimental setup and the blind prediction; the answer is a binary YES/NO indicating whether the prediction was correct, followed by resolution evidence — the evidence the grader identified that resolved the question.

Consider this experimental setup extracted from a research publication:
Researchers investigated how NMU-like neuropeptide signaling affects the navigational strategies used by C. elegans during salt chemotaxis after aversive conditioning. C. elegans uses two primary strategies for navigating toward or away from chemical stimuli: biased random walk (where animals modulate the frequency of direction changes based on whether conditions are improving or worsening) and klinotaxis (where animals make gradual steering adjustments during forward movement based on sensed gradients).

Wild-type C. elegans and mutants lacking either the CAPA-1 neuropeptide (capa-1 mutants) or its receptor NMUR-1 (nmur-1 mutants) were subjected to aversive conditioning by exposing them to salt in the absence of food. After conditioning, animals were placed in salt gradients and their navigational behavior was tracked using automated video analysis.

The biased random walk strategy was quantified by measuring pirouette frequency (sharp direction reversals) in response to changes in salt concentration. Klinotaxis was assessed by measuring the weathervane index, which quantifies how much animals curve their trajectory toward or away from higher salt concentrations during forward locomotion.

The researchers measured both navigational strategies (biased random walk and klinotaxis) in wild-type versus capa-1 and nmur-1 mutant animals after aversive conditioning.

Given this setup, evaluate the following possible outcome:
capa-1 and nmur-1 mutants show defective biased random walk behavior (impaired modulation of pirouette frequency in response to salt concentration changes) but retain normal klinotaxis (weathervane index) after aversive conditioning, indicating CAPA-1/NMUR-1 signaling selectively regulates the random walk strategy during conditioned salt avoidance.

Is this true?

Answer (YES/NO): NO